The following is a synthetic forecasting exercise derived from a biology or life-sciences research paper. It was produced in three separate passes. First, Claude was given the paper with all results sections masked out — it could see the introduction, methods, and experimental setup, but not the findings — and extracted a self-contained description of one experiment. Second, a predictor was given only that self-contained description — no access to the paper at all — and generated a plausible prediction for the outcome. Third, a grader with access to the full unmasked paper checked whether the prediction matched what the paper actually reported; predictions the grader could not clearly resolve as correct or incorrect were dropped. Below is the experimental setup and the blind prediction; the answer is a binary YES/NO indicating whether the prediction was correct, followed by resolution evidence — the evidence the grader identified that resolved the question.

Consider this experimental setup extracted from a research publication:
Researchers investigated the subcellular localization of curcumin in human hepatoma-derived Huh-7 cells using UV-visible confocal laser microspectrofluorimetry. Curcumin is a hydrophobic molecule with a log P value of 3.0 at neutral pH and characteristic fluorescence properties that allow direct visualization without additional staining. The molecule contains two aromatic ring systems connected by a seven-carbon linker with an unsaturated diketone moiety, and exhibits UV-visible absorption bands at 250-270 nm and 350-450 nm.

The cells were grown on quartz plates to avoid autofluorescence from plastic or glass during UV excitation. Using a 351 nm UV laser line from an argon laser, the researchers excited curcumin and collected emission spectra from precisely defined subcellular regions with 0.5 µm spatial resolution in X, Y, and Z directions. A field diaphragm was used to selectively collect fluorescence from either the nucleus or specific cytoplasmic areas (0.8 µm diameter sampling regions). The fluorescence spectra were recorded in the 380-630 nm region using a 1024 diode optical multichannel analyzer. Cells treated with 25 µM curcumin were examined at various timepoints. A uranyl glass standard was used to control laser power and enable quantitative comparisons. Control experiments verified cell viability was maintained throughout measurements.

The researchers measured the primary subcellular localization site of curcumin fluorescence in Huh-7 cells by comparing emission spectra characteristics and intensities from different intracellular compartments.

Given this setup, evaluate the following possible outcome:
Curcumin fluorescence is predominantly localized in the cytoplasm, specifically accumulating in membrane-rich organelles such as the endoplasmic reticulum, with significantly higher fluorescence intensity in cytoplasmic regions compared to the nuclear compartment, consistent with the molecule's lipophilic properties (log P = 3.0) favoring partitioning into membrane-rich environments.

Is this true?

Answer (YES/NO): YES